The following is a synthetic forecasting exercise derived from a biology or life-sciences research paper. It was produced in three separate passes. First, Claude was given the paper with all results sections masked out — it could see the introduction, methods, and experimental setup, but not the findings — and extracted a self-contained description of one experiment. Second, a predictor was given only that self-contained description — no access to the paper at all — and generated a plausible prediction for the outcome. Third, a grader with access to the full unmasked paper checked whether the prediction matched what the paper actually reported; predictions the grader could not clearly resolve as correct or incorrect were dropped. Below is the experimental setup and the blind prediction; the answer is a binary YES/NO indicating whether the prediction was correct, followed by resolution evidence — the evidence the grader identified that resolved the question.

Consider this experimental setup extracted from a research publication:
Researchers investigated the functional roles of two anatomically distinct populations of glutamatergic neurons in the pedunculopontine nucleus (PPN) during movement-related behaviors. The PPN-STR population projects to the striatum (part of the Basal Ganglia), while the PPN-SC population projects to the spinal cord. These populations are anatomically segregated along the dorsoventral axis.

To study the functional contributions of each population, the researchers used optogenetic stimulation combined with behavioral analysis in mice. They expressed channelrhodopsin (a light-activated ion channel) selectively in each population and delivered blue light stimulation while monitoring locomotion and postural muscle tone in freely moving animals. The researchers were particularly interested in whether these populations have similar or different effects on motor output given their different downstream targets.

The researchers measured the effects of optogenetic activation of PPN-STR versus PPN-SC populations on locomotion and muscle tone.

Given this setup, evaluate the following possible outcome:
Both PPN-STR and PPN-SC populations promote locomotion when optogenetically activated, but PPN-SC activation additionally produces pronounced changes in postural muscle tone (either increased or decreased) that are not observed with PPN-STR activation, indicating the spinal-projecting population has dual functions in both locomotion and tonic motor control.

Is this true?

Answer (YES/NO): NO